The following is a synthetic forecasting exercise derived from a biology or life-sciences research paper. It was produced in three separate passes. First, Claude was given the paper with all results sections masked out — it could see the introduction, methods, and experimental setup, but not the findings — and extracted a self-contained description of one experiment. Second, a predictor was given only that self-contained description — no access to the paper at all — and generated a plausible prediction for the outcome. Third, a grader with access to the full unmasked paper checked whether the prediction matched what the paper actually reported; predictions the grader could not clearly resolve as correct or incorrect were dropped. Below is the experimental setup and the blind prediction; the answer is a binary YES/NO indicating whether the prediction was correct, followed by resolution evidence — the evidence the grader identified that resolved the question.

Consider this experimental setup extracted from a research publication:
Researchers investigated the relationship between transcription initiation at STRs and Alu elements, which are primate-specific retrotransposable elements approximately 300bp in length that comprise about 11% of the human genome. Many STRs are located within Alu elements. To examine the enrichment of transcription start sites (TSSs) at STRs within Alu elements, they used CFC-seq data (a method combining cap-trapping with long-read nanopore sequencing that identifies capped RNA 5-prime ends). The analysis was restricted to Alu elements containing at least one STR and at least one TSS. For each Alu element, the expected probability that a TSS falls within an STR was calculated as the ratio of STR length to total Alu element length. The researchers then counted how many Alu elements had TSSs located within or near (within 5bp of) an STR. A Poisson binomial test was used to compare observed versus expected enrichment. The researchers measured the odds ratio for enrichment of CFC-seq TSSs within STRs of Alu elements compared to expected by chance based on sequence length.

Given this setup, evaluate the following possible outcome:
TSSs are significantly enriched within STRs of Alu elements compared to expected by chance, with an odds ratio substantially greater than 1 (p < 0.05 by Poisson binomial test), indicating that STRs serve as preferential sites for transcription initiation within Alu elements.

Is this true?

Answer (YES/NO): YES